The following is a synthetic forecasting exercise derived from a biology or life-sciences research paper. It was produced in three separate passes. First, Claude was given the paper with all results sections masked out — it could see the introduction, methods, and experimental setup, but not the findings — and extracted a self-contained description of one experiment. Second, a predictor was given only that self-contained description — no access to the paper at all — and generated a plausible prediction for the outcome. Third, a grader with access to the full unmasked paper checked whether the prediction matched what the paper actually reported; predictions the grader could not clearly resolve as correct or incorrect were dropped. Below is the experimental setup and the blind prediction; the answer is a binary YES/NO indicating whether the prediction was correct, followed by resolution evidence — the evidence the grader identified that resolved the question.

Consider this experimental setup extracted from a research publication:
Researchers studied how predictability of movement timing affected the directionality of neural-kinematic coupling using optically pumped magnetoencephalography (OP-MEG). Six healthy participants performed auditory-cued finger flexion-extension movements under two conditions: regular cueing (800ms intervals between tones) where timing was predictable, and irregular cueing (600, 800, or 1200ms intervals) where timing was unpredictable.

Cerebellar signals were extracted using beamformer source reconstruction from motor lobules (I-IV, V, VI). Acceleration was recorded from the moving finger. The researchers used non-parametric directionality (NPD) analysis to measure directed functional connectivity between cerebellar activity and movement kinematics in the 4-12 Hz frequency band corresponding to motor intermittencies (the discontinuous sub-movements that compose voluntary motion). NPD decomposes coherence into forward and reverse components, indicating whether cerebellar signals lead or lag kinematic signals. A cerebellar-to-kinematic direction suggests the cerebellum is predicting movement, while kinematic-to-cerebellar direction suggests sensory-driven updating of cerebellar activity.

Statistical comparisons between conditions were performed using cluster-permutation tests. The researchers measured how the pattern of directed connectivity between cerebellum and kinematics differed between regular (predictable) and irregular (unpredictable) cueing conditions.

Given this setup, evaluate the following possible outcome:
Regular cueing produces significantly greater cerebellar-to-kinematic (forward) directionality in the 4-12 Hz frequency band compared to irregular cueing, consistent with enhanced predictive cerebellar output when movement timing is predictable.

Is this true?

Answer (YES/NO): YES